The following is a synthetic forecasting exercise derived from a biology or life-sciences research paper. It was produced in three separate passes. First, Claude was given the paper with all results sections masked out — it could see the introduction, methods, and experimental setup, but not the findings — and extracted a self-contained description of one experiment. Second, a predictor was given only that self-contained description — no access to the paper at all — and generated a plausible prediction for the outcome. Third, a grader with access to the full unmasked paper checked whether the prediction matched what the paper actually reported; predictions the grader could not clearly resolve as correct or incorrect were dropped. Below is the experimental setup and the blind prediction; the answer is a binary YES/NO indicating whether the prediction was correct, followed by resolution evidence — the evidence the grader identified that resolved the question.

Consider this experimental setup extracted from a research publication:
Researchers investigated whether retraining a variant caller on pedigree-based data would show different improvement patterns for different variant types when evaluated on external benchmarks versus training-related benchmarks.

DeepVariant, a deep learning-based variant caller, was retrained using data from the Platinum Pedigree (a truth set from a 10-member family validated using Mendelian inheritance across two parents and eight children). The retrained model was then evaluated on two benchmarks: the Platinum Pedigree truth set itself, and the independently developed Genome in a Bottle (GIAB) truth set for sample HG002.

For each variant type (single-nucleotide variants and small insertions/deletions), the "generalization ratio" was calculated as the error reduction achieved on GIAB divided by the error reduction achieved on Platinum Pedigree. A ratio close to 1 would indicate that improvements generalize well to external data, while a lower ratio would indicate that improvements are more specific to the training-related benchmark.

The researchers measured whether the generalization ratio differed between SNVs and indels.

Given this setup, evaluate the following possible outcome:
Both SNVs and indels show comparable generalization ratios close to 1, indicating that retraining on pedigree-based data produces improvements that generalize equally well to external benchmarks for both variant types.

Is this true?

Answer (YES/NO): NO